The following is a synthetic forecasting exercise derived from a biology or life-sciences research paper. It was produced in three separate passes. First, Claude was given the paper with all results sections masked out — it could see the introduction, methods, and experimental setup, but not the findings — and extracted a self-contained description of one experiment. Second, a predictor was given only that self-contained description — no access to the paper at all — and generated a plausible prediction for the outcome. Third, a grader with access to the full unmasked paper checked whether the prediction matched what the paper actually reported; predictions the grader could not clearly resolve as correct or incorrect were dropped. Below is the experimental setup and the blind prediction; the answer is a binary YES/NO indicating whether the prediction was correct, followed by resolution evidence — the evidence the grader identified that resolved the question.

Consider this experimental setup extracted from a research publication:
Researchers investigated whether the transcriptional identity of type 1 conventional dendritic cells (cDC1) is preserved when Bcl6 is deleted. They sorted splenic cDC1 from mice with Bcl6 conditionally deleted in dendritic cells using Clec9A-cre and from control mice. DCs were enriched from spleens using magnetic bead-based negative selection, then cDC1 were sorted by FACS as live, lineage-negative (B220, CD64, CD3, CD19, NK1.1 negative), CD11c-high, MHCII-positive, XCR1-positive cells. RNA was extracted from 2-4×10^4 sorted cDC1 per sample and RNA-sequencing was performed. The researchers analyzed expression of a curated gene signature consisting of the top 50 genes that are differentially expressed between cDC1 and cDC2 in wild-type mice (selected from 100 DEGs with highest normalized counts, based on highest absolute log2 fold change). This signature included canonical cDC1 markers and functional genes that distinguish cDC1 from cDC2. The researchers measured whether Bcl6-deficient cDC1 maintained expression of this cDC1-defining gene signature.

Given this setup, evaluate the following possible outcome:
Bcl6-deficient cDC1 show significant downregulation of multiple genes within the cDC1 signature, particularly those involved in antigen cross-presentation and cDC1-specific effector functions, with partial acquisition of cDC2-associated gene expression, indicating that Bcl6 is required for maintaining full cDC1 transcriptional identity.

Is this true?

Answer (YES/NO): NO